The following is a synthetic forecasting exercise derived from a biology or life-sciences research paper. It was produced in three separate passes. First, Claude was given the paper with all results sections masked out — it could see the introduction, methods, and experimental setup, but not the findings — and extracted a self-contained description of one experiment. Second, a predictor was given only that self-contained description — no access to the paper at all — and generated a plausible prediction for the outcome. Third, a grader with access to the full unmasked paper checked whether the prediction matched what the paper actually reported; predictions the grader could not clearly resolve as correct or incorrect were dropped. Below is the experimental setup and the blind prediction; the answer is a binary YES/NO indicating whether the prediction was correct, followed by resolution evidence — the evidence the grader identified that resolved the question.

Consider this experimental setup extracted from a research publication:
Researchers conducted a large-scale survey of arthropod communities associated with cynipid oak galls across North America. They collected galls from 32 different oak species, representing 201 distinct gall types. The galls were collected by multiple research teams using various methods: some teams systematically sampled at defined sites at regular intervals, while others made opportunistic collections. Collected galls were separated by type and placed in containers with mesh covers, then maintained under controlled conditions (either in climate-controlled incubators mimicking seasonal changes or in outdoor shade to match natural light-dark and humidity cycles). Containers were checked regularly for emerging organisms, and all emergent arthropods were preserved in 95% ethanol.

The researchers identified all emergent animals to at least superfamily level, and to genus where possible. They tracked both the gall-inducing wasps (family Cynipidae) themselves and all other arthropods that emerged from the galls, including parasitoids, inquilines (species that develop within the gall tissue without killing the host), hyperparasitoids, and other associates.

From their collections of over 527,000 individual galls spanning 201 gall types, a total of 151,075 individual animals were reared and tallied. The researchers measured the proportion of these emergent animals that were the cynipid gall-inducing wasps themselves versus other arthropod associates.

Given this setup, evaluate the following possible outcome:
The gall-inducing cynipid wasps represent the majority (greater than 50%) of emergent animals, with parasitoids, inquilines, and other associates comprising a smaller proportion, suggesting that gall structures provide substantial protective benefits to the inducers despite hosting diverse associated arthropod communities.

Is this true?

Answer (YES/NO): NO